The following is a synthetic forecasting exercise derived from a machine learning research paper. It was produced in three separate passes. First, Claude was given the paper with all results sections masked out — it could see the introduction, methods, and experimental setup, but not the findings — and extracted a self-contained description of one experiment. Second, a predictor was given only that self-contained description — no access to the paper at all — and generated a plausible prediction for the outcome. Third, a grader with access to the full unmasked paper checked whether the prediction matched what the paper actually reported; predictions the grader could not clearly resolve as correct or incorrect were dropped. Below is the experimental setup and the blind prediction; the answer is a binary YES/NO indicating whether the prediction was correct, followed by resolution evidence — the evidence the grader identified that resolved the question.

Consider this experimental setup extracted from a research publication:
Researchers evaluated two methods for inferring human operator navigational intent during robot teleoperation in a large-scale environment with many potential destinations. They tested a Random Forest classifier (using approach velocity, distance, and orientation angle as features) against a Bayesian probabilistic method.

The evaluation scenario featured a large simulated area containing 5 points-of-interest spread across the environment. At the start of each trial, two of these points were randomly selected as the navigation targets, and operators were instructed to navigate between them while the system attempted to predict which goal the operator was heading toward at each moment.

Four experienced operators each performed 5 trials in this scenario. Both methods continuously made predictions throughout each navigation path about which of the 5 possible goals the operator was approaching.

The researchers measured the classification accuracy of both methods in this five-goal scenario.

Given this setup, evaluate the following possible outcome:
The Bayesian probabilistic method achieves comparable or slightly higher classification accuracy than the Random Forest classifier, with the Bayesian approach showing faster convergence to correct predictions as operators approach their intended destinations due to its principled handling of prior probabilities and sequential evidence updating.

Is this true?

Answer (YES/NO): NO